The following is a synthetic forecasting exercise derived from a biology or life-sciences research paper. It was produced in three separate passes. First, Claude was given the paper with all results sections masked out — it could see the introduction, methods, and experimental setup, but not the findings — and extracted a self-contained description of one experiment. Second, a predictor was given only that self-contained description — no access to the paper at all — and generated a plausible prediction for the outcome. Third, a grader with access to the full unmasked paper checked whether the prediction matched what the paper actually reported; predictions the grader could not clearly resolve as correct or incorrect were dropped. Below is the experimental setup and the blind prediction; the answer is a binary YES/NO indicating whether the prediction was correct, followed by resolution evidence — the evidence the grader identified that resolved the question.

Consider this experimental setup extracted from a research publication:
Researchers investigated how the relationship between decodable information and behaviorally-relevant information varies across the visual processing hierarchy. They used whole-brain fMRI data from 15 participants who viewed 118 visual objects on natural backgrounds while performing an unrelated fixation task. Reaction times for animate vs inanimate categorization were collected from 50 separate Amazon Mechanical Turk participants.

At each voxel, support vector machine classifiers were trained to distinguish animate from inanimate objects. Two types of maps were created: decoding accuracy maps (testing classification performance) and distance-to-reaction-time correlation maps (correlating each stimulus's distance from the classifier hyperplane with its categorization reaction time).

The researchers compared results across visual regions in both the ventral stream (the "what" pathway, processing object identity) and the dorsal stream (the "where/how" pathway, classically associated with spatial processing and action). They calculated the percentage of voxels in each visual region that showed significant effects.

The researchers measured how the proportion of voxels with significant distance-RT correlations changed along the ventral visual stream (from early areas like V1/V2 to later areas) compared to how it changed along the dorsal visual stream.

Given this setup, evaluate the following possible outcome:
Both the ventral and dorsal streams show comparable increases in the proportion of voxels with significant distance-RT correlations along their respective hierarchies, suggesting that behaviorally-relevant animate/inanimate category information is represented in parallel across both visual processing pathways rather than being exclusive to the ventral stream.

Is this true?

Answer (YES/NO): NO